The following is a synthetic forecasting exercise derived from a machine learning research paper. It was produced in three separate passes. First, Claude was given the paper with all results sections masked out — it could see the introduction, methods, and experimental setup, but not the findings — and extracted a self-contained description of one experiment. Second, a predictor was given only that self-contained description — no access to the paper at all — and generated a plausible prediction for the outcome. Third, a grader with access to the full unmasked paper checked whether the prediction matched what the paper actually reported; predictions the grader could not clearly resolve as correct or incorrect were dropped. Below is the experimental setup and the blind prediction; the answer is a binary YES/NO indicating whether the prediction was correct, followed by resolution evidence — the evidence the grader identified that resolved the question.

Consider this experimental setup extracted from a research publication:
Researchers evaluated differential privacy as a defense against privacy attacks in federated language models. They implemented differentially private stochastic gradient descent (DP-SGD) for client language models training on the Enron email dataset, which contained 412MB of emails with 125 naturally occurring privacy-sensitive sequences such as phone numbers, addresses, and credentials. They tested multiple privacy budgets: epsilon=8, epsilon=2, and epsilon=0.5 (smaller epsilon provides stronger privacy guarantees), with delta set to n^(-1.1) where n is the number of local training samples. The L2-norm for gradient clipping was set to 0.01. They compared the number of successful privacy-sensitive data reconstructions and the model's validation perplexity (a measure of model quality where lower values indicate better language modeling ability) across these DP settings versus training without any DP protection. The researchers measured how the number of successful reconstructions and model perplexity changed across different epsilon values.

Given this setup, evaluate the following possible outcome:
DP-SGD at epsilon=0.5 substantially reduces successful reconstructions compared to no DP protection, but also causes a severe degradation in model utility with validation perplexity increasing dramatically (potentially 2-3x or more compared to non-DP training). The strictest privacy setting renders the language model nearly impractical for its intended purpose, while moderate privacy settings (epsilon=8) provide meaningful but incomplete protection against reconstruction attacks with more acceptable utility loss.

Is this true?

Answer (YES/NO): NO